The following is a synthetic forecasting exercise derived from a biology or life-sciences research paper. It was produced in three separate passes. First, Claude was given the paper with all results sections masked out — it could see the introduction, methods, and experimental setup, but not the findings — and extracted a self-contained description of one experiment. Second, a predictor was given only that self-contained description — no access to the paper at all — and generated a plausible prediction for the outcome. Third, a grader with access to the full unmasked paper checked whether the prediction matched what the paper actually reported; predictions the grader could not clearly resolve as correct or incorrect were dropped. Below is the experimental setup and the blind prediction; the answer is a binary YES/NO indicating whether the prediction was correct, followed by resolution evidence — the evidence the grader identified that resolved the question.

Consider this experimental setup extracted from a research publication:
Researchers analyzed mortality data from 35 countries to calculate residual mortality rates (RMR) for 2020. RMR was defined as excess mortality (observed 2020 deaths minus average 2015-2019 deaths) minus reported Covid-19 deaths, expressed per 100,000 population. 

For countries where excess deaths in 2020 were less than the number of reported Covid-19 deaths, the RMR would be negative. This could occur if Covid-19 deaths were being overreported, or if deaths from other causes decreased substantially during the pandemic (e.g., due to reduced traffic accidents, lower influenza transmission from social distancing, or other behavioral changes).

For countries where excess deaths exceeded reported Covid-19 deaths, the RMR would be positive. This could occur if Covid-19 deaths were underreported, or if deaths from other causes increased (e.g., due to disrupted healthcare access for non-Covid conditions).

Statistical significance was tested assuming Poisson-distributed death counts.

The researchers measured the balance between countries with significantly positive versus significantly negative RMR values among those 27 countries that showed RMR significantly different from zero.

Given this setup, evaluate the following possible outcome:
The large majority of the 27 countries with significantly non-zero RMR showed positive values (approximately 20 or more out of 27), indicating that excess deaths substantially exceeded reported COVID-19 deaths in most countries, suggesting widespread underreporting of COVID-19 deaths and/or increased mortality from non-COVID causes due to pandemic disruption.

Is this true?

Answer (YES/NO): NO